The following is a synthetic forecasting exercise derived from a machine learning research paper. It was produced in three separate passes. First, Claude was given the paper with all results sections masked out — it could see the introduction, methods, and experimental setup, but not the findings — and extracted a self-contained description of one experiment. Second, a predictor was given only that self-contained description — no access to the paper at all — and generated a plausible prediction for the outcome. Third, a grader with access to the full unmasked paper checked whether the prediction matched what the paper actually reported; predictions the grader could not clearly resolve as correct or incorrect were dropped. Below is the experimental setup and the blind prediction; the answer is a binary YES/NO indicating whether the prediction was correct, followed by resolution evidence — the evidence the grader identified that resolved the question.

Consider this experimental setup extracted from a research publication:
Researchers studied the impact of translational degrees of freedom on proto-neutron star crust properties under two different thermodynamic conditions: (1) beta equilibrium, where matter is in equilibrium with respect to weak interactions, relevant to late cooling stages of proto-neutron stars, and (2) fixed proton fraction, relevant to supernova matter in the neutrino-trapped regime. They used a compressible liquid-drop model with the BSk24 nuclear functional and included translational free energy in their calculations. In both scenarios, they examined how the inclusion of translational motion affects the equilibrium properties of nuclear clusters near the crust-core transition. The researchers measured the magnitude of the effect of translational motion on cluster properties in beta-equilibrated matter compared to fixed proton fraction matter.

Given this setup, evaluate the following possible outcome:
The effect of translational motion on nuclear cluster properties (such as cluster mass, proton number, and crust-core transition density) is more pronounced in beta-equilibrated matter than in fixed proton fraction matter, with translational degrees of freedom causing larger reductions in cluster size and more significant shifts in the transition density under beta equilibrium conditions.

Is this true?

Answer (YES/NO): YES